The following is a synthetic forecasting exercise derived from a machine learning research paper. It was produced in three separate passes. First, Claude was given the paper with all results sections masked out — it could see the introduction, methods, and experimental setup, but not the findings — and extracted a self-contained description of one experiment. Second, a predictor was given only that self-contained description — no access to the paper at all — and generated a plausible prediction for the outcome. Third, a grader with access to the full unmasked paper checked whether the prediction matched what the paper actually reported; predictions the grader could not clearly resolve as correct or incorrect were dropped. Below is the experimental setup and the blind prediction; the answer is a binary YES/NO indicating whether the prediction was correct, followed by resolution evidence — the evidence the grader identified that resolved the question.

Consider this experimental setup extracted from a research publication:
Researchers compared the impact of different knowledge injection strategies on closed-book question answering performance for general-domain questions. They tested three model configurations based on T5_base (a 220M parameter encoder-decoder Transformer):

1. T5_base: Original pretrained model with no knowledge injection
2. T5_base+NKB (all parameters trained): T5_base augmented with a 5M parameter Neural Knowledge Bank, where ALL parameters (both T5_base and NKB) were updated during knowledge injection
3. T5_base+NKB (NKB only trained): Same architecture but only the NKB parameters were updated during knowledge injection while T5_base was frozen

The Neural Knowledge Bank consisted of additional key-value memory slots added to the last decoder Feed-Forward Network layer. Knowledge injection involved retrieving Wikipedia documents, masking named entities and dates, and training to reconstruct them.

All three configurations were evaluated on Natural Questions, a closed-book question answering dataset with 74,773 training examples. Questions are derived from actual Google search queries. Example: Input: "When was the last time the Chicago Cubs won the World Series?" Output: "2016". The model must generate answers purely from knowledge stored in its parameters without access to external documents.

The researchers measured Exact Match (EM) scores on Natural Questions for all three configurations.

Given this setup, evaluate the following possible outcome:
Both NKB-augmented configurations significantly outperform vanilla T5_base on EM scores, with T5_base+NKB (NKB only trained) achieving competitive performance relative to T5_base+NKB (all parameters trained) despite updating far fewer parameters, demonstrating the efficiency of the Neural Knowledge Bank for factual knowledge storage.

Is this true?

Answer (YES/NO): YES